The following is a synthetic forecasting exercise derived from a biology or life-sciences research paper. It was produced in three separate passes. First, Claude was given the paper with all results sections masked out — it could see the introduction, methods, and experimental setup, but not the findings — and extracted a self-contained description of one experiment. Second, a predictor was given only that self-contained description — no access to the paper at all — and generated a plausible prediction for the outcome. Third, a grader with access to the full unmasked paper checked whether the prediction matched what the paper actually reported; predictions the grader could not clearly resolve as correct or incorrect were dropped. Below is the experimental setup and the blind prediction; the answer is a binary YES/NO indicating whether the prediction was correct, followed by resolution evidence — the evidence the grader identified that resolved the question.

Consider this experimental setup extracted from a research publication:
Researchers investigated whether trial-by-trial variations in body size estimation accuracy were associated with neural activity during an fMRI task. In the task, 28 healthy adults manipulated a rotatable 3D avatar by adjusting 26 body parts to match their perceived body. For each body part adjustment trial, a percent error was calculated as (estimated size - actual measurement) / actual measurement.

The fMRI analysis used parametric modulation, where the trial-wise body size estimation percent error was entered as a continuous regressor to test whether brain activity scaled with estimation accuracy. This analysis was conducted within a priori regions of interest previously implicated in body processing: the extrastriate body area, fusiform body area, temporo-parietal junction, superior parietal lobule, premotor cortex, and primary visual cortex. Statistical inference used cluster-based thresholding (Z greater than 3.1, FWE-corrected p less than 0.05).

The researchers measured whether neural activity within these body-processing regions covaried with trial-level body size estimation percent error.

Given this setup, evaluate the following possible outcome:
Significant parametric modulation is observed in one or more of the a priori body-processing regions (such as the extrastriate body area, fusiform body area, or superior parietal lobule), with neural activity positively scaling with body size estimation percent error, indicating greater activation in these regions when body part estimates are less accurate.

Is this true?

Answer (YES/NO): NO